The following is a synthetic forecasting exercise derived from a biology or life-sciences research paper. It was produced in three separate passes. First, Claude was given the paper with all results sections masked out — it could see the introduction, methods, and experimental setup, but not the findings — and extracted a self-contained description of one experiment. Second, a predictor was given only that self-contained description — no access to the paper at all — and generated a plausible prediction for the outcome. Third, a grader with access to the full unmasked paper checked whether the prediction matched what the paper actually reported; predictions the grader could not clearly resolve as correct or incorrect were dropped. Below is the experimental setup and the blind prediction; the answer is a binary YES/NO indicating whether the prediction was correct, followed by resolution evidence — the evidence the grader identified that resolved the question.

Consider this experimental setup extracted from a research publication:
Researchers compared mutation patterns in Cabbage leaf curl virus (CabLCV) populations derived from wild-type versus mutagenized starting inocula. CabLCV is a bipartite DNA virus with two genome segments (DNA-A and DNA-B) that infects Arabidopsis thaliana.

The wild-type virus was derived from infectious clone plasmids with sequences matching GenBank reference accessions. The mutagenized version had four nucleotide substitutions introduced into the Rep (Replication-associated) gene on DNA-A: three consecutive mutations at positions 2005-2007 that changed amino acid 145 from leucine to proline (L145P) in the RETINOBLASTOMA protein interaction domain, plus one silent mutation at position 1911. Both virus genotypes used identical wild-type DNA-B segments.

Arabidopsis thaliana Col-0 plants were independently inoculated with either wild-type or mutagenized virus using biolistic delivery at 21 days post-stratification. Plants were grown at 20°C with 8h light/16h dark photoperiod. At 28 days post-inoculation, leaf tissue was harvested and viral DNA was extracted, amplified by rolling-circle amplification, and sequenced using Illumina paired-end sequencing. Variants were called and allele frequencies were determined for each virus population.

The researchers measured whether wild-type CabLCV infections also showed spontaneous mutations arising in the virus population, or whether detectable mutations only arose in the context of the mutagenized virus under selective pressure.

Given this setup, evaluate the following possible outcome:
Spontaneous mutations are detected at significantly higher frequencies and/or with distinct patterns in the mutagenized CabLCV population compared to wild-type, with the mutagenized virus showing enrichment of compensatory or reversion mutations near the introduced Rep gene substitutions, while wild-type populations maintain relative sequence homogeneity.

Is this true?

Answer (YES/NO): NO